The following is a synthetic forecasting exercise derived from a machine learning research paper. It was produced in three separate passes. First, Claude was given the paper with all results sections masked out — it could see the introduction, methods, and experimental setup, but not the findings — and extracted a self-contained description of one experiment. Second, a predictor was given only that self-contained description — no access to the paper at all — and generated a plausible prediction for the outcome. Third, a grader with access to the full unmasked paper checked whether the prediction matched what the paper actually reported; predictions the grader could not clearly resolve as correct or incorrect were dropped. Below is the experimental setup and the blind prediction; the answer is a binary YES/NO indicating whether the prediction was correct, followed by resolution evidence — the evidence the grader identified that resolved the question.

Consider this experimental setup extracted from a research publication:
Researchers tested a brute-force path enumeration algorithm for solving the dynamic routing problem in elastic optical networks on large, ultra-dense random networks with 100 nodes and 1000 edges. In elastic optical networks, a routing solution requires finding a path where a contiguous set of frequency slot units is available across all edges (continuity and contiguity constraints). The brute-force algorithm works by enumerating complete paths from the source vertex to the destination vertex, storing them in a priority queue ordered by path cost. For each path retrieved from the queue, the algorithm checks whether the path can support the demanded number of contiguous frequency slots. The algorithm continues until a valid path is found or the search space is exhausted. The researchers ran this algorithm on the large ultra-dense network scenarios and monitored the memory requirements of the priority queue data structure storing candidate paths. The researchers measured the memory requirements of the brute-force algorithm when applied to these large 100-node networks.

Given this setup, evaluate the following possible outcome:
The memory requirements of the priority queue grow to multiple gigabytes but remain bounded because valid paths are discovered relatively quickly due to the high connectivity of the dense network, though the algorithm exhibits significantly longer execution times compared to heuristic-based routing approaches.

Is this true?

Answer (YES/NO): NO